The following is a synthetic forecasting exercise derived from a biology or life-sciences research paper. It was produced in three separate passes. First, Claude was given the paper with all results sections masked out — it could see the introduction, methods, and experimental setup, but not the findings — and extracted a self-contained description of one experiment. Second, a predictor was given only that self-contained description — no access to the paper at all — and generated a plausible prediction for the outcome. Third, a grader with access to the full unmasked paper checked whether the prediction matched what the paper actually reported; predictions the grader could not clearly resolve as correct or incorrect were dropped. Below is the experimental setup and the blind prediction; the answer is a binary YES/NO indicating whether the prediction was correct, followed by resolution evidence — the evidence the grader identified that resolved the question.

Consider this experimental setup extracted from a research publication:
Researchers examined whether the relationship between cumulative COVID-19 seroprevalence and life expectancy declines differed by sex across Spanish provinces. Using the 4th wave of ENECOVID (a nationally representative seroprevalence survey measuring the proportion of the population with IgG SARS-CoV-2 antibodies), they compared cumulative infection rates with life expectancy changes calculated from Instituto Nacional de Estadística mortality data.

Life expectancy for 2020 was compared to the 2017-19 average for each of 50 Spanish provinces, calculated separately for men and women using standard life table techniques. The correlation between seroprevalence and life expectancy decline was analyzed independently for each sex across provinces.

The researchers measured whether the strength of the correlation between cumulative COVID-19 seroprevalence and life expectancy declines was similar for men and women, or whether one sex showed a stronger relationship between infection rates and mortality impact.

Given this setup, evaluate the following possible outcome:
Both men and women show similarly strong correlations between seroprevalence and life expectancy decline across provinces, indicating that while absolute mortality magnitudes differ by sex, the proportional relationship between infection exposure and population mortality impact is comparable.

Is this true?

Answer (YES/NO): YES